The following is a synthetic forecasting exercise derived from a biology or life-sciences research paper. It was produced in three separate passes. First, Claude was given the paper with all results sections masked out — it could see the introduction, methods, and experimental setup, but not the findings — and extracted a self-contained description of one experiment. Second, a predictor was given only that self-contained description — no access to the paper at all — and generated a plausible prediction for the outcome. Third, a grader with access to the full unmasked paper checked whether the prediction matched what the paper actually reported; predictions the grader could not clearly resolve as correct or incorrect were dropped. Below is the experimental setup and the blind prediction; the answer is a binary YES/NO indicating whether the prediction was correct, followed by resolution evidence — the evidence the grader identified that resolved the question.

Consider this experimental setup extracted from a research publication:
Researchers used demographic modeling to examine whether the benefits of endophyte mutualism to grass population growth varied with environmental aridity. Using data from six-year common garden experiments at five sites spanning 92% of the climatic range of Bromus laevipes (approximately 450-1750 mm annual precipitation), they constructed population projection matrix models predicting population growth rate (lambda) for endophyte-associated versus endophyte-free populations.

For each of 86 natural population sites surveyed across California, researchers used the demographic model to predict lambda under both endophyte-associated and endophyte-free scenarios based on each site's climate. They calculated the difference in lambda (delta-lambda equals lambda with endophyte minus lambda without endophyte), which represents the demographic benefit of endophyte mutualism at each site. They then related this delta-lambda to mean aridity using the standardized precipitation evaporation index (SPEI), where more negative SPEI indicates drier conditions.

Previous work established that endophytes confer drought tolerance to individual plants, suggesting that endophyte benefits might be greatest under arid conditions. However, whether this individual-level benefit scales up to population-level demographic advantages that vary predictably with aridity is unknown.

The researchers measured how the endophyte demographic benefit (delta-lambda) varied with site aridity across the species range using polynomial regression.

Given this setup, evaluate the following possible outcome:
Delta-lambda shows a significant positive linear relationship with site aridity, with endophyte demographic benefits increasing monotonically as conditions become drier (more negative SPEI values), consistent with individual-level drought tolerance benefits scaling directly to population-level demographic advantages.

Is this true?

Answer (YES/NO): NO